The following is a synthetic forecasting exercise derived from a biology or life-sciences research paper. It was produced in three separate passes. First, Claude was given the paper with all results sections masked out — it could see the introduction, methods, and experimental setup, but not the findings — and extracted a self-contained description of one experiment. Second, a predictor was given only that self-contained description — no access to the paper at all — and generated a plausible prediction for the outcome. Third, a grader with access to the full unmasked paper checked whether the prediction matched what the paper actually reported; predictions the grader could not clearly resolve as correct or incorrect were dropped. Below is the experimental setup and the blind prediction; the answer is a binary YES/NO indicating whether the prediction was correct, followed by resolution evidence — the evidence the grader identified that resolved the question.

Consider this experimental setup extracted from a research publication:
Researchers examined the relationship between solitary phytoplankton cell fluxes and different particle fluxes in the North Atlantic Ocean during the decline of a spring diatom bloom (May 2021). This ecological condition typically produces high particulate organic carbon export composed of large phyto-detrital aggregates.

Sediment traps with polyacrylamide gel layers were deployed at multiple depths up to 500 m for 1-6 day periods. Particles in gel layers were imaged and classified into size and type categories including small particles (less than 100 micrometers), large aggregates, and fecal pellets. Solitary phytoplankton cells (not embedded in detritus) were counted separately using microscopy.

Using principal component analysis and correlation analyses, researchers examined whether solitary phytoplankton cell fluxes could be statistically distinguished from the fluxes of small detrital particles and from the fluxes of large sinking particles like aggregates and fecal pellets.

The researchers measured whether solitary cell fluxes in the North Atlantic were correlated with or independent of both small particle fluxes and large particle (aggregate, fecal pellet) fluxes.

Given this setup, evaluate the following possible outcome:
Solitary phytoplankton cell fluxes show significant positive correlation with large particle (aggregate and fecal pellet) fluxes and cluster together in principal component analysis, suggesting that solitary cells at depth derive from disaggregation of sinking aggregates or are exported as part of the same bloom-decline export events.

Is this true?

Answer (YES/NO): YES